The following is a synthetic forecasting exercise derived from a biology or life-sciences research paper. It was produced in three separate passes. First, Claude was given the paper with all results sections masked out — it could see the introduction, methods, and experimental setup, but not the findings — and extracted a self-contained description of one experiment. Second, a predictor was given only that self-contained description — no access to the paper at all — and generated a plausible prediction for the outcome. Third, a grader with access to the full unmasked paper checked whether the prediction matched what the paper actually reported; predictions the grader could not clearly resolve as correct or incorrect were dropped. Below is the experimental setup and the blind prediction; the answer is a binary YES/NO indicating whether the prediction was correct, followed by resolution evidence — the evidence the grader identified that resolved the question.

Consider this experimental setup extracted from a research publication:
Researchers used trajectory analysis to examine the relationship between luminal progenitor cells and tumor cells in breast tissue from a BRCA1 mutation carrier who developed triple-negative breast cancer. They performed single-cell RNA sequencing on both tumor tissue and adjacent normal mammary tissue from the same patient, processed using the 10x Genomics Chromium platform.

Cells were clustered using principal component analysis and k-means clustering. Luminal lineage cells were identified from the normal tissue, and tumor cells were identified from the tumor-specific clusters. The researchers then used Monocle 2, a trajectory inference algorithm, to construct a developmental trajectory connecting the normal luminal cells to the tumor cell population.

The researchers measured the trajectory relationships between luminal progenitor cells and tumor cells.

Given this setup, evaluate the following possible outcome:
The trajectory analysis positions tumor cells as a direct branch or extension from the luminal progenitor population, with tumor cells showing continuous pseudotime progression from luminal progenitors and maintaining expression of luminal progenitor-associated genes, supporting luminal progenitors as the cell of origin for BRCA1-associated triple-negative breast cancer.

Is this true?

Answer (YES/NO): NO